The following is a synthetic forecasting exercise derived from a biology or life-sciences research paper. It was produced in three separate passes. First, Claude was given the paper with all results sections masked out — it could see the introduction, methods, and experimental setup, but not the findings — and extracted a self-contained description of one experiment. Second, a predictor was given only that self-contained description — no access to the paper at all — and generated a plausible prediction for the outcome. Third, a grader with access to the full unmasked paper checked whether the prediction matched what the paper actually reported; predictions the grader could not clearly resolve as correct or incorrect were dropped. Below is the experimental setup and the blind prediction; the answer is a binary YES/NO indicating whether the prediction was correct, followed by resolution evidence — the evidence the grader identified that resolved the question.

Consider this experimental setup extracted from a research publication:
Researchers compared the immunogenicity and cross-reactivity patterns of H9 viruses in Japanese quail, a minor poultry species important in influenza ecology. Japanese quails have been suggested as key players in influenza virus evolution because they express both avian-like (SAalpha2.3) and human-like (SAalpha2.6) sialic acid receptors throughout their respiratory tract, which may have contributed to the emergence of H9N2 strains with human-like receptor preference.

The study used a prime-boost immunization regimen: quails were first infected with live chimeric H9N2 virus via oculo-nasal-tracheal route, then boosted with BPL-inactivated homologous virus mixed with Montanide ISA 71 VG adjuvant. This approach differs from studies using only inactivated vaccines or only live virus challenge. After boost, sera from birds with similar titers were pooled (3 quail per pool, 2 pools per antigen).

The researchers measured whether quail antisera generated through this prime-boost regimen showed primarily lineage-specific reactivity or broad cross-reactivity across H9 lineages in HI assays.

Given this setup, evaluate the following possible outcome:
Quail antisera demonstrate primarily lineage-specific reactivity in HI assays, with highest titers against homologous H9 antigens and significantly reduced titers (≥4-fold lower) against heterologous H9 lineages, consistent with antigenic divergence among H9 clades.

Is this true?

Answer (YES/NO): NO